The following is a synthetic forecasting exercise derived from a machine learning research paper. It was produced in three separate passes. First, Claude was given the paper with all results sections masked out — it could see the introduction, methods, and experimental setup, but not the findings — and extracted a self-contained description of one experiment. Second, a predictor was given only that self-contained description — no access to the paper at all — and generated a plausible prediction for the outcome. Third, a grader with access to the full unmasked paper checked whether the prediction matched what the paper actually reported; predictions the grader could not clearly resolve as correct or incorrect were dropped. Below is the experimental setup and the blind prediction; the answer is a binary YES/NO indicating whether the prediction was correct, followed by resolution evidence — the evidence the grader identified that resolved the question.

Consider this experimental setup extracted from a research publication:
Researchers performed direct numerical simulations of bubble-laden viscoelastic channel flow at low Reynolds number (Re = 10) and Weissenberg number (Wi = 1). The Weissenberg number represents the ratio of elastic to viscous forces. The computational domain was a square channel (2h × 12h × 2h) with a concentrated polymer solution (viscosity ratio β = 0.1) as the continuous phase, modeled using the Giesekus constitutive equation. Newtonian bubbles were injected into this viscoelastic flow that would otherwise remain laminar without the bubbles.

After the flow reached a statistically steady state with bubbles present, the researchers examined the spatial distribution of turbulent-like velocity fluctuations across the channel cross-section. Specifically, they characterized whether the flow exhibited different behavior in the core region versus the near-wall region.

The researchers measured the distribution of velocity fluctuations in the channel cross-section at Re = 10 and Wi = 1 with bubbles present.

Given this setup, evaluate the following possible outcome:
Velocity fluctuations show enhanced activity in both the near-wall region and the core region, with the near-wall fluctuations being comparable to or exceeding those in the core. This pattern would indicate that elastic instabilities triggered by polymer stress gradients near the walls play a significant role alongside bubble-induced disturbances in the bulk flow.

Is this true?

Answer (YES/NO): NO